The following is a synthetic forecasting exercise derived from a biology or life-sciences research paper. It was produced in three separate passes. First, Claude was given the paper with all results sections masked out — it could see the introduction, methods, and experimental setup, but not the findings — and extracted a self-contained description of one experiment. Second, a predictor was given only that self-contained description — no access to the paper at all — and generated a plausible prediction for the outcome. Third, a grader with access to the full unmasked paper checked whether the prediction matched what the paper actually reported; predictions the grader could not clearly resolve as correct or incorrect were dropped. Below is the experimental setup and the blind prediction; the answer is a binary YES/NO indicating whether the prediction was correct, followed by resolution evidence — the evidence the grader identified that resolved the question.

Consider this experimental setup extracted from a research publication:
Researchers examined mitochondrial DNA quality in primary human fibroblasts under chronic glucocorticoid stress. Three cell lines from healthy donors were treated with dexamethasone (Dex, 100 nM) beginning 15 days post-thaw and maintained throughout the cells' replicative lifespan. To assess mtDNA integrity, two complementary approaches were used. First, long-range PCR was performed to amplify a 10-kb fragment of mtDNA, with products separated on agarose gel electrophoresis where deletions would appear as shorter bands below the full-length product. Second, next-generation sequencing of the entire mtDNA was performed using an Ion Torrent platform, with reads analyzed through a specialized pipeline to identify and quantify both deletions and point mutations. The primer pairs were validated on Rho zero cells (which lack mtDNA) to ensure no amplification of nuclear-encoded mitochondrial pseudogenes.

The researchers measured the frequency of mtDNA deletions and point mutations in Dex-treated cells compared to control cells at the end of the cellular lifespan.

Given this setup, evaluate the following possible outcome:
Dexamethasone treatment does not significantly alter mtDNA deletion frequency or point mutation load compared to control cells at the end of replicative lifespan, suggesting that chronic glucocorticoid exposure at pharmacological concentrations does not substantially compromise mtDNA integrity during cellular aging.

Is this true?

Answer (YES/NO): NO